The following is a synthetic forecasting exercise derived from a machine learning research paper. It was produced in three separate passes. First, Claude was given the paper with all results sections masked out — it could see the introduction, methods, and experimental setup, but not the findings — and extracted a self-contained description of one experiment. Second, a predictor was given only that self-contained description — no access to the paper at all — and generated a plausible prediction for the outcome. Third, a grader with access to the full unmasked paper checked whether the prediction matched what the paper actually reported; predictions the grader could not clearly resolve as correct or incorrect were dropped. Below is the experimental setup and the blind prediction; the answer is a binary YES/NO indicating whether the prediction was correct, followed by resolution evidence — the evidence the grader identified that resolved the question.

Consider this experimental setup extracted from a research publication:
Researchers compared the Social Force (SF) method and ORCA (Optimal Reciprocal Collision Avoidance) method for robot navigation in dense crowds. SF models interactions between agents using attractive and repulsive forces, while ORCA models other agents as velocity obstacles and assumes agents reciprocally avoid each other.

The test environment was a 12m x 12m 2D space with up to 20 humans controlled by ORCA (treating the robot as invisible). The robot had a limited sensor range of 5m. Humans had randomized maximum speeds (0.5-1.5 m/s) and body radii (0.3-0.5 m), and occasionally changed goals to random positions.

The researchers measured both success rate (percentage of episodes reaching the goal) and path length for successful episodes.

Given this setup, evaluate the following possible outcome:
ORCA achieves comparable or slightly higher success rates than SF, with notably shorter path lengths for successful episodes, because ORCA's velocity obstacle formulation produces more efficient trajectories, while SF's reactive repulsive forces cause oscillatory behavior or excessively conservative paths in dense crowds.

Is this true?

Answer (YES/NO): NO